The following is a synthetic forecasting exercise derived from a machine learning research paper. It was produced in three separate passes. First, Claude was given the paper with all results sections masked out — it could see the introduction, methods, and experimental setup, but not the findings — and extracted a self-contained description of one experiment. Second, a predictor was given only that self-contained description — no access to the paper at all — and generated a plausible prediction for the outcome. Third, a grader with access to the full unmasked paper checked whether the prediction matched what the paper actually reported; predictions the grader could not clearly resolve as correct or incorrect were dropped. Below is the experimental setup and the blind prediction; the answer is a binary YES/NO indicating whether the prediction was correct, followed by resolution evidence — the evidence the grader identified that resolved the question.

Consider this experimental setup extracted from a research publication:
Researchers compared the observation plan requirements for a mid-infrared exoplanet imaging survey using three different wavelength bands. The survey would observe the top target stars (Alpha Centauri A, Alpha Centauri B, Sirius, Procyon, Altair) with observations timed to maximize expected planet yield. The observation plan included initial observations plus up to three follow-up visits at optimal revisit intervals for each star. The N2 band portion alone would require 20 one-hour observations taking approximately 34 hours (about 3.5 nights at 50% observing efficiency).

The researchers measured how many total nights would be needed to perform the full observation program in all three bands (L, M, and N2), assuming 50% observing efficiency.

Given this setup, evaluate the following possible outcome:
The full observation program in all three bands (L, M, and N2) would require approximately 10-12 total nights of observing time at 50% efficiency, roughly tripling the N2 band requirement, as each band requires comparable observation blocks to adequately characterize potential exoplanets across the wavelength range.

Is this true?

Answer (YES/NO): YES